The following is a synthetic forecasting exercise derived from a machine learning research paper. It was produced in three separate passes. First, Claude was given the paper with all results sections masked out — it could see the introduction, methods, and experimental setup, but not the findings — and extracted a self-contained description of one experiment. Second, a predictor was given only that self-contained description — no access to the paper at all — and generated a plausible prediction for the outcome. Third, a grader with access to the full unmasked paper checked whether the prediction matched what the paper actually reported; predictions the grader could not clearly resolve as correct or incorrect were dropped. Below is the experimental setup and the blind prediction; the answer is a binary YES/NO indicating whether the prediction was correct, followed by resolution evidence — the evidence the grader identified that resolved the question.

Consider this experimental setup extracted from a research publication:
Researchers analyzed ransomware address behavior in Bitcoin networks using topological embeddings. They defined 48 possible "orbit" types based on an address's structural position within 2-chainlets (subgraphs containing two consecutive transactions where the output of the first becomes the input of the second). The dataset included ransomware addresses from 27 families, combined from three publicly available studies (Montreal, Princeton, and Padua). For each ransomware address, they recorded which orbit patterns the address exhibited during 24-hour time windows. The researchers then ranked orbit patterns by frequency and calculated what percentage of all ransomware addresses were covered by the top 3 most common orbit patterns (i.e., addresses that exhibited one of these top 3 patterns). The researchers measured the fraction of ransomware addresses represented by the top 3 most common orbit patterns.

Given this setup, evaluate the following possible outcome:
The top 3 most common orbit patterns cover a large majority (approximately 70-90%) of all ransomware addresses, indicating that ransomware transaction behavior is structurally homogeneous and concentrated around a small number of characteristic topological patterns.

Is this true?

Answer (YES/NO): NO